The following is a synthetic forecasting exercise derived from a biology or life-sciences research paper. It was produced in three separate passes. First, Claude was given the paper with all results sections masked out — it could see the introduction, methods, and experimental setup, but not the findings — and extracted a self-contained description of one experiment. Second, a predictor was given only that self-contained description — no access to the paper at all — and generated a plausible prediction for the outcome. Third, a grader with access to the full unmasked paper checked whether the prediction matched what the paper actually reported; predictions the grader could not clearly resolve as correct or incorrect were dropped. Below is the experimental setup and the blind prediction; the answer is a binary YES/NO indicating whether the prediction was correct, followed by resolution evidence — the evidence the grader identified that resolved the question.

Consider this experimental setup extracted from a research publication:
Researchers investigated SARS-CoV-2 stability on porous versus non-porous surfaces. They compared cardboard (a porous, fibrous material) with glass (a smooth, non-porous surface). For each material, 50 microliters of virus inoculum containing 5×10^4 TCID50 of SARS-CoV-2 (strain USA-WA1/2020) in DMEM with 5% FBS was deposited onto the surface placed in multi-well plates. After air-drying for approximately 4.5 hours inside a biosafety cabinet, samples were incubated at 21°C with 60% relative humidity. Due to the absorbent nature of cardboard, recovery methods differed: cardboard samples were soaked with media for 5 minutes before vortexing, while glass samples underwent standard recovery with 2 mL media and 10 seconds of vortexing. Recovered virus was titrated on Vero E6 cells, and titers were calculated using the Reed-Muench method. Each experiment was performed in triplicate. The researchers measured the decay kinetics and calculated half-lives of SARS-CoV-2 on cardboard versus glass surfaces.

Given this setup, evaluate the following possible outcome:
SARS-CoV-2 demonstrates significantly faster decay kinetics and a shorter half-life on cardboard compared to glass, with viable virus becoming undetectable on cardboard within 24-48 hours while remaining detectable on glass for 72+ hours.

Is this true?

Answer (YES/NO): NO